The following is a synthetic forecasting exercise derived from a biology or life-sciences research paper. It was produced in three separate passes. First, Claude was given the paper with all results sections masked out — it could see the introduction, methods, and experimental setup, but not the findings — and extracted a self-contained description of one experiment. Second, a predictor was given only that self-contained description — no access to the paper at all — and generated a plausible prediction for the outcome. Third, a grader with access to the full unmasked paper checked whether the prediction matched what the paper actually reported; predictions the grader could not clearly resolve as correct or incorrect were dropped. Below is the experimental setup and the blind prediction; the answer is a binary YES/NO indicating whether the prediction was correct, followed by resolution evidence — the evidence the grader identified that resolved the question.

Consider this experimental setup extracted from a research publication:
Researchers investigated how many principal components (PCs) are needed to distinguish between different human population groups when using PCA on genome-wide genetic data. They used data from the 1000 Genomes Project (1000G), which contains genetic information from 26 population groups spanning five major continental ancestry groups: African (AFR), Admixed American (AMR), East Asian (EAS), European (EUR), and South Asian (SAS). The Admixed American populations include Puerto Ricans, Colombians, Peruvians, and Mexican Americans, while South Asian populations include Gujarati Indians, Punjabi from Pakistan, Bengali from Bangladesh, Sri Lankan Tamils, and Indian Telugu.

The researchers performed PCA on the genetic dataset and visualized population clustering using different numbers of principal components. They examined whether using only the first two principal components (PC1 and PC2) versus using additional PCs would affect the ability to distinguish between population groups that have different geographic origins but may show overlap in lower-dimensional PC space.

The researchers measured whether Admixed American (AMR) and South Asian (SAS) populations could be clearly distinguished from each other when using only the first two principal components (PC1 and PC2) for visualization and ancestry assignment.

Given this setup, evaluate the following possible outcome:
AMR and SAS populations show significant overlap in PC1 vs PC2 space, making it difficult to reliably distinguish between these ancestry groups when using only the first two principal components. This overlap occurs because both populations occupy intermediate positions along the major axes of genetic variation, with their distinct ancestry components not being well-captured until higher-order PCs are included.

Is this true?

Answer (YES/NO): YES